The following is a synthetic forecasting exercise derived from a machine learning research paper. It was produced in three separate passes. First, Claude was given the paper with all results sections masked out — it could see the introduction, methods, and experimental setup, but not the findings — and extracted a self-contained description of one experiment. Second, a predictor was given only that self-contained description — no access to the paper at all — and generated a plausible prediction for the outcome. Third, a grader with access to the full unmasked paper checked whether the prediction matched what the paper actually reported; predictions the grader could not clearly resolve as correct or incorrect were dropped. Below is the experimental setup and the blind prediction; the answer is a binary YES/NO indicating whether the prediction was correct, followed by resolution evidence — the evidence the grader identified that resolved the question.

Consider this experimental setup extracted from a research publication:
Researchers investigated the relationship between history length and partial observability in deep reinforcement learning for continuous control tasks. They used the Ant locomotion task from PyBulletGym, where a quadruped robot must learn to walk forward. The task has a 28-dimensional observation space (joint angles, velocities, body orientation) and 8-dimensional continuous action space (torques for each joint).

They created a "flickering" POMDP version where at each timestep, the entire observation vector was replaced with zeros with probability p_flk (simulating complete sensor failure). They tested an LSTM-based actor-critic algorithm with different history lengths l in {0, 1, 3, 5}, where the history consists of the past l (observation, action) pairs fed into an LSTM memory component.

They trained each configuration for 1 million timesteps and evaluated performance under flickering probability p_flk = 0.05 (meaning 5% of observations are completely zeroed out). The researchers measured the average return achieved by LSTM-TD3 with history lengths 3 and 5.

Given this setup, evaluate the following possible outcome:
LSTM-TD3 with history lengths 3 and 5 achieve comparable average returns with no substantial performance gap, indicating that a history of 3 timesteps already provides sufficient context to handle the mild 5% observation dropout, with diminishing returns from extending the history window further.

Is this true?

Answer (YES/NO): YES